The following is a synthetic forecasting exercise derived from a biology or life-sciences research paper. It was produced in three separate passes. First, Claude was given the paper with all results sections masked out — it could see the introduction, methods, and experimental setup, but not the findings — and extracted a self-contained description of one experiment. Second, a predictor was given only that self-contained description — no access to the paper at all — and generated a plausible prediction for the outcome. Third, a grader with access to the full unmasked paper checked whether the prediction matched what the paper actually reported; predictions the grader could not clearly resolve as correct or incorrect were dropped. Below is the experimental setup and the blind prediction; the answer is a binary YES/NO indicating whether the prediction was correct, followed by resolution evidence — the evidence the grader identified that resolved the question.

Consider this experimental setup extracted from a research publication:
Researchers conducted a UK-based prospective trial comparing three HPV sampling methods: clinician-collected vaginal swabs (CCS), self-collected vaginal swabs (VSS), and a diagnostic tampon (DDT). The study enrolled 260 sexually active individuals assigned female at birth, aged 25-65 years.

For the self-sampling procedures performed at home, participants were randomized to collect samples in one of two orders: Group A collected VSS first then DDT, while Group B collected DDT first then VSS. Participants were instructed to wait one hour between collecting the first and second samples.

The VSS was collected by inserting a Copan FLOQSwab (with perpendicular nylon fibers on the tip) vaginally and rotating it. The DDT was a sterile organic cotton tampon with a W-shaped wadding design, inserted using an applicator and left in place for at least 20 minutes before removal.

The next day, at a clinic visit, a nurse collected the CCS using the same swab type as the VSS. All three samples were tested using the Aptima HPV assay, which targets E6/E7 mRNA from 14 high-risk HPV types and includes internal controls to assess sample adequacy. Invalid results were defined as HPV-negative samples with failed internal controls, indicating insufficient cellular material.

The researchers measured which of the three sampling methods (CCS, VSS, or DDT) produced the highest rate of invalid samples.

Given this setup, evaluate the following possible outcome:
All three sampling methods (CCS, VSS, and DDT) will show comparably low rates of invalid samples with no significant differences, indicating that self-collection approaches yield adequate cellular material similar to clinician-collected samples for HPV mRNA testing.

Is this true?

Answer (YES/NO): NO